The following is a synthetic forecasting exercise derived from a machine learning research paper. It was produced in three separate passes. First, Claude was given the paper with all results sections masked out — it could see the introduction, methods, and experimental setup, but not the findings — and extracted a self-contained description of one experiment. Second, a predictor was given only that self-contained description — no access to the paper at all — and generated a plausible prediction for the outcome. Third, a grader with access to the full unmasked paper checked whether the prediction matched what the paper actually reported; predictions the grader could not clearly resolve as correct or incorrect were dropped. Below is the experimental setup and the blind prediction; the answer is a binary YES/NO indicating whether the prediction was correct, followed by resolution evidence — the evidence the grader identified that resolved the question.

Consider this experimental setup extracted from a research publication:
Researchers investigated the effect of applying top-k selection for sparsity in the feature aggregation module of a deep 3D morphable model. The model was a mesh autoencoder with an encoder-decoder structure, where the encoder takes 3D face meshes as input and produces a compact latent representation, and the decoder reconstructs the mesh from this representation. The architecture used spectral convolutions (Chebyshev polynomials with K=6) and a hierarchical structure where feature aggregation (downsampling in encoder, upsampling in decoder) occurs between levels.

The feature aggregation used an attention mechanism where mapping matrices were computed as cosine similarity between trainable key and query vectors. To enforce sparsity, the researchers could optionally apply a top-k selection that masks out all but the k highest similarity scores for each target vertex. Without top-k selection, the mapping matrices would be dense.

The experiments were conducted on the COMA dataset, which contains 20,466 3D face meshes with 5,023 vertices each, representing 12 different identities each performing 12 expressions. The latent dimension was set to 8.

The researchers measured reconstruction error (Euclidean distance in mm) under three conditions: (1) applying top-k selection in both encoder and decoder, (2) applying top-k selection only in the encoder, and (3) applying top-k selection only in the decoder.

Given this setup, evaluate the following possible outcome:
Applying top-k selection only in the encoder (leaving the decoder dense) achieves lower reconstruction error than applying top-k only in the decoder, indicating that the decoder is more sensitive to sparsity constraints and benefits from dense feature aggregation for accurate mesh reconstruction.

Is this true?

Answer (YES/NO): NO